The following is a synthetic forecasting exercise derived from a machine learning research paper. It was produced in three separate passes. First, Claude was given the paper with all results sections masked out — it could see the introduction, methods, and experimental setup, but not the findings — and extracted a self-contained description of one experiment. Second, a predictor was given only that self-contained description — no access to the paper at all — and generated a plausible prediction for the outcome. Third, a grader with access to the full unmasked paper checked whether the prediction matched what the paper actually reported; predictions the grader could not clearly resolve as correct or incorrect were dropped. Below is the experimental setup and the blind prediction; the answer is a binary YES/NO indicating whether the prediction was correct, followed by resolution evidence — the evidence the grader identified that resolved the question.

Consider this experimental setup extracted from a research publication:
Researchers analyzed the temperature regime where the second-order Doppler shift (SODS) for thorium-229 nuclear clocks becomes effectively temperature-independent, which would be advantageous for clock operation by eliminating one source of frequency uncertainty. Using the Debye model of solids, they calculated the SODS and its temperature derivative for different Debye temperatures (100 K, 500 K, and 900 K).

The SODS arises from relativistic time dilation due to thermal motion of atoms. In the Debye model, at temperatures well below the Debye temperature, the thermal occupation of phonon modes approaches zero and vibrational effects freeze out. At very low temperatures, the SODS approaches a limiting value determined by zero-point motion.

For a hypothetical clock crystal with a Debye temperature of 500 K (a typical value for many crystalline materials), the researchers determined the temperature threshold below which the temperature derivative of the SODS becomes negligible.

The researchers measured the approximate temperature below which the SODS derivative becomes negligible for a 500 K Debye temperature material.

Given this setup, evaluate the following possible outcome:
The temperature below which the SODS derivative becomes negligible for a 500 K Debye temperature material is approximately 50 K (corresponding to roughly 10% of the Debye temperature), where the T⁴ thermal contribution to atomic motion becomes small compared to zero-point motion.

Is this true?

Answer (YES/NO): YES